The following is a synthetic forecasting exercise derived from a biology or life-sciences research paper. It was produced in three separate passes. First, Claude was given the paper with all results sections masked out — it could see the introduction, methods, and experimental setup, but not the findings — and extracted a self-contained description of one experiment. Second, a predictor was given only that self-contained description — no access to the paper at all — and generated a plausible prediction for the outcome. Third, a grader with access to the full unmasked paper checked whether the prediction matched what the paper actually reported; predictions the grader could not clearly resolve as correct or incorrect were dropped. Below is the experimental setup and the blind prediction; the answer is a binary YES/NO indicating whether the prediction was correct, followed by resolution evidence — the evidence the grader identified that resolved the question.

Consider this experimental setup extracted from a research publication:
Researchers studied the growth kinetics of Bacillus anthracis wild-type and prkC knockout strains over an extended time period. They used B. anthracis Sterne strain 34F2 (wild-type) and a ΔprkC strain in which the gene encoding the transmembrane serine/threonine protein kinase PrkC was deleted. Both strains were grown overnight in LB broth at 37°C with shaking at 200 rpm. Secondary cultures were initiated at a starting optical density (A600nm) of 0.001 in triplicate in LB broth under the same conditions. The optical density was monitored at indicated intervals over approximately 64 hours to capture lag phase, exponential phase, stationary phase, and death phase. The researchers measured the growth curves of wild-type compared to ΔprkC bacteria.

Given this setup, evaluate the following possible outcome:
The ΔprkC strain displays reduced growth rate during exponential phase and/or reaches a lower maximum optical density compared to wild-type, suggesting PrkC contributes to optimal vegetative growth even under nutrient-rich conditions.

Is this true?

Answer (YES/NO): YES